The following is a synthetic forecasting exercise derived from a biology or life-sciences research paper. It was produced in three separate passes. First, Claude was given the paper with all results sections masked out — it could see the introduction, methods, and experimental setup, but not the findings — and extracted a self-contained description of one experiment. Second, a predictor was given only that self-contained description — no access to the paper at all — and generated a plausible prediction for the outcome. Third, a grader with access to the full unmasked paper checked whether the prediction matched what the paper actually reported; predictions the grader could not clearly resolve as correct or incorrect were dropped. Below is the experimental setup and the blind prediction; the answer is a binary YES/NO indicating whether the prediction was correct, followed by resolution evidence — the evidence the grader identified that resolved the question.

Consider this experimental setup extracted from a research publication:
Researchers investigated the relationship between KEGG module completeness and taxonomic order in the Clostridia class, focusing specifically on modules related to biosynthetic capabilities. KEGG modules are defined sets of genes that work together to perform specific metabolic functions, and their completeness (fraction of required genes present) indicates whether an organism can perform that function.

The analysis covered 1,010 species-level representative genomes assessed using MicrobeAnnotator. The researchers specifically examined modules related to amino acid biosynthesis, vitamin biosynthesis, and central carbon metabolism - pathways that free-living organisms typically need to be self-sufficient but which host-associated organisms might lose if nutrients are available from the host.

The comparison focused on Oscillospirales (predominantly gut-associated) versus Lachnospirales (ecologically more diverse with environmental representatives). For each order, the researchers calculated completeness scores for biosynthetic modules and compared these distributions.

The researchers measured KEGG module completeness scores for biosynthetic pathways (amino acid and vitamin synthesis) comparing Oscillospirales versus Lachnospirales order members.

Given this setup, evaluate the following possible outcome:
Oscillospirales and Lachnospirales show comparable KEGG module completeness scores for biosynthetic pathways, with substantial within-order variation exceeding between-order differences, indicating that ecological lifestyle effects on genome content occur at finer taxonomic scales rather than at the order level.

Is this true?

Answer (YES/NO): NO